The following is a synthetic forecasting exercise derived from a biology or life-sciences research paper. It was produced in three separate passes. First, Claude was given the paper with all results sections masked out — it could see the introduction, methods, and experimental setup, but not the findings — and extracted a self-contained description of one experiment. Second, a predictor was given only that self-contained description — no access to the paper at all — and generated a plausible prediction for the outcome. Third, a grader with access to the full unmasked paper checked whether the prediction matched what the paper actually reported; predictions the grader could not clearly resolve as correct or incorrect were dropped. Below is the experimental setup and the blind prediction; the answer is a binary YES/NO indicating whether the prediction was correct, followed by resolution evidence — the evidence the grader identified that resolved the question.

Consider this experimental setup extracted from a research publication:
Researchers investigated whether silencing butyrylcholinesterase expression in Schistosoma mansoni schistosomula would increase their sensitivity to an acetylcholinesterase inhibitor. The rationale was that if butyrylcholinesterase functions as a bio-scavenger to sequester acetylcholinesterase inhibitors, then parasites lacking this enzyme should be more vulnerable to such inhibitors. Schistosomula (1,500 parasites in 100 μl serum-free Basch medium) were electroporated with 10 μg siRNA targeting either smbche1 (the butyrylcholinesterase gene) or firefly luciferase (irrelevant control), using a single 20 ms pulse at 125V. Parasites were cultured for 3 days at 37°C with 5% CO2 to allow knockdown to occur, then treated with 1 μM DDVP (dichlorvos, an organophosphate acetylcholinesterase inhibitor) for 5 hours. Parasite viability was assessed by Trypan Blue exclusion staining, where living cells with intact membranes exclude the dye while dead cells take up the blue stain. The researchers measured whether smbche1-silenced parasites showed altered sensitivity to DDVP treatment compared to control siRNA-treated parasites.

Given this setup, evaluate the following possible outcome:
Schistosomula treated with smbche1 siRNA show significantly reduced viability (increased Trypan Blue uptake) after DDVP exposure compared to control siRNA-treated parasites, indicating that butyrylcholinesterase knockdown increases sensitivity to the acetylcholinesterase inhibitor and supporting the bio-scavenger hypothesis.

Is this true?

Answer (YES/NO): YES